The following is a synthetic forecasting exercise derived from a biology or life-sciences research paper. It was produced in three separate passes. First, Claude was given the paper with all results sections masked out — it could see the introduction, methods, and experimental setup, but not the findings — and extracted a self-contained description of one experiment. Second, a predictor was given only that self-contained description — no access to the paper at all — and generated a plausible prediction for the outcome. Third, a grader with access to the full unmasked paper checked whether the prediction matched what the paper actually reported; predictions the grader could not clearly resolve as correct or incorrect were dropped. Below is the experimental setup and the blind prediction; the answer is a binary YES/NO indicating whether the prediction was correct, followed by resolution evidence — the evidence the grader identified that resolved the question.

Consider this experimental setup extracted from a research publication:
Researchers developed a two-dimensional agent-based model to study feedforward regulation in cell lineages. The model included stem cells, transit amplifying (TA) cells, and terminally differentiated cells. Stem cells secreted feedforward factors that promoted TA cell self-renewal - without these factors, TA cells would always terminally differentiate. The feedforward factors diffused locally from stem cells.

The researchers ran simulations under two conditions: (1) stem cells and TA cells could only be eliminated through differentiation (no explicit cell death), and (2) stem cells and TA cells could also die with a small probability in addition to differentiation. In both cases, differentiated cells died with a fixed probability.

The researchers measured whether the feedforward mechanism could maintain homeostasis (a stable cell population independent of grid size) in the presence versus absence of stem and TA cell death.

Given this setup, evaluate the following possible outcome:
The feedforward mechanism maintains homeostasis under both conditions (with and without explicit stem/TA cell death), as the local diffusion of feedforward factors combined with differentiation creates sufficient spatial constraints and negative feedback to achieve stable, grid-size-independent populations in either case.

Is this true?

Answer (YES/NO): NO